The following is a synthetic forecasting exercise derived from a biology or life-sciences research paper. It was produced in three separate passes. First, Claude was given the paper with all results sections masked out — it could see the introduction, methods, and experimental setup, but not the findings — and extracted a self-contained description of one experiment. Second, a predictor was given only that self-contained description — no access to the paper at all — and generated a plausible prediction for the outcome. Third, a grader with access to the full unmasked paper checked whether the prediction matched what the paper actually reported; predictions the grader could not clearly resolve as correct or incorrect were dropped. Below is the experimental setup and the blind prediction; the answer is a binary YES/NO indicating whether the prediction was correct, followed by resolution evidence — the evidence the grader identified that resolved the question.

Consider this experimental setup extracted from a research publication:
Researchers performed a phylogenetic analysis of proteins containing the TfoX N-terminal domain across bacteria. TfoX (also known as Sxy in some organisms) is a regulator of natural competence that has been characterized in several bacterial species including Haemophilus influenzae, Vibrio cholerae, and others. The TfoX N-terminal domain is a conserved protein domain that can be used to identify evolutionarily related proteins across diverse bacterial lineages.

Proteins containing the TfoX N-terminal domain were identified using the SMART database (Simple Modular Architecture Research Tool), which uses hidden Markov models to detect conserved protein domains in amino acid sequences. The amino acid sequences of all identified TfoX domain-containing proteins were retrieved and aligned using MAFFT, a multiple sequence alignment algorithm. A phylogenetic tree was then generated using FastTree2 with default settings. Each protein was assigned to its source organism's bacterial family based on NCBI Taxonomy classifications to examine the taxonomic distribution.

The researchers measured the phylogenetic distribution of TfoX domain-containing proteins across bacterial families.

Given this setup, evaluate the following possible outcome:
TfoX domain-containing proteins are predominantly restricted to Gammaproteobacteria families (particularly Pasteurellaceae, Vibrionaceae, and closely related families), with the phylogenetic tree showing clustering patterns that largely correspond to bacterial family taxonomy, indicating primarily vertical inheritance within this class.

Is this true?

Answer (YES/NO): NO